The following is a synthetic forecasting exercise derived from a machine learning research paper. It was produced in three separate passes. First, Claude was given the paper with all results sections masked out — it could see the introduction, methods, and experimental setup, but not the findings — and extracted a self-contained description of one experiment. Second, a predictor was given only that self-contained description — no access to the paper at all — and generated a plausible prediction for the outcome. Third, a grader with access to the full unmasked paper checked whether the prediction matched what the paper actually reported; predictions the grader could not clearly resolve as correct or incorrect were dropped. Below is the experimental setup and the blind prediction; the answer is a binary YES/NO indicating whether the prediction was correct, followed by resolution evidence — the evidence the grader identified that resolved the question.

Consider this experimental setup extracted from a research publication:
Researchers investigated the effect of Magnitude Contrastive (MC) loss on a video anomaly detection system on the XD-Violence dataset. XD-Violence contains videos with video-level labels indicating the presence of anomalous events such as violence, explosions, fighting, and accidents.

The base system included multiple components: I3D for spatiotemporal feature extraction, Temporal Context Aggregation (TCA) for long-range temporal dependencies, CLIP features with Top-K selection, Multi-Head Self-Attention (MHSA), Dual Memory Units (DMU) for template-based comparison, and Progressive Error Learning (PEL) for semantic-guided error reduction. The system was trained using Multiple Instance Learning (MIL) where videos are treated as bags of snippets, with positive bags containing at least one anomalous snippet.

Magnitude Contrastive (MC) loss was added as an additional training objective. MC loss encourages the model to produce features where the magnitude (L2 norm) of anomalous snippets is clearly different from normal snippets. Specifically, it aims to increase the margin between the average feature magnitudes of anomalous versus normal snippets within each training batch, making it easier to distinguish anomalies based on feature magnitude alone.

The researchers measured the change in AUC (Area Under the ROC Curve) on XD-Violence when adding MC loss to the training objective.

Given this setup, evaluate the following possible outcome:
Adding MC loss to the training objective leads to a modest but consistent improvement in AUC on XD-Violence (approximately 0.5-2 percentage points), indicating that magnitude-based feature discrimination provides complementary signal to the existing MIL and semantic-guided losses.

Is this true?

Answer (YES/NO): NO